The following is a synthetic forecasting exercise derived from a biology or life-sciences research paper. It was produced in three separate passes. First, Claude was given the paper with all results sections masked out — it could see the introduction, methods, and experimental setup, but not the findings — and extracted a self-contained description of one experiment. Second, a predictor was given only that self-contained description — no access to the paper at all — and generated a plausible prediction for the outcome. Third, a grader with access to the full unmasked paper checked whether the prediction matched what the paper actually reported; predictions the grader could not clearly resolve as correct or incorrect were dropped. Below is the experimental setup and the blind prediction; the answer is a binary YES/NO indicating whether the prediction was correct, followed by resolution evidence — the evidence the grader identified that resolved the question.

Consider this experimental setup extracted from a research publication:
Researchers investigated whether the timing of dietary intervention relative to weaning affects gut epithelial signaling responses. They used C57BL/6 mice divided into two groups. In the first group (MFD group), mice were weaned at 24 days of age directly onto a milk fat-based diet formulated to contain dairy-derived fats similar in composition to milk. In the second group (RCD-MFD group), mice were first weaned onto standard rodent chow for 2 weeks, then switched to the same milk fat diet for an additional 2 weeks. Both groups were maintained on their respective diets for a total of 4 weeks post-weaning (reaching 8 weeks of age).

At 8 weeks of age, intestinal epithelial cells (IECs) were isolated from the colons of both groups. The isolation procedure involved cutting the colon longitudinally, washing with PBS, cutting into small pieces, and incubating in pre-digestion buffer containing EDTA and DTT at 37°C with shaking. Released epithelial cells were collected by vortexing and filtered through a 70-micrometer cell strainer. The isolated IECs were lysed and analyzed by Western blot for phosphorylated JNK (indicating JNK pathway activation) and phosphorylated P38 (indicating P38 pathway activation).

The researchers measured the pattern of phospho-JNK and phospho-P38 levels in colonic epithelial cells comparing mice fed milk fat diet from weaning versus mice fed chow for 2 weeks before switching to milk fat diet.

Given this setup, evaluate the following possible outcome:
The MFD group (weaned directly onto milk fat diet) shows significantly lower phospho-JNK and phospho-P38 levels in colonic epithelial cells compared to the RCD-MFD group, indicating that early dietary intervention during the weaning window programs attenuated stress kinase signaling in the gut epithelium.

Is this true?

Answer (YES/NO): NO